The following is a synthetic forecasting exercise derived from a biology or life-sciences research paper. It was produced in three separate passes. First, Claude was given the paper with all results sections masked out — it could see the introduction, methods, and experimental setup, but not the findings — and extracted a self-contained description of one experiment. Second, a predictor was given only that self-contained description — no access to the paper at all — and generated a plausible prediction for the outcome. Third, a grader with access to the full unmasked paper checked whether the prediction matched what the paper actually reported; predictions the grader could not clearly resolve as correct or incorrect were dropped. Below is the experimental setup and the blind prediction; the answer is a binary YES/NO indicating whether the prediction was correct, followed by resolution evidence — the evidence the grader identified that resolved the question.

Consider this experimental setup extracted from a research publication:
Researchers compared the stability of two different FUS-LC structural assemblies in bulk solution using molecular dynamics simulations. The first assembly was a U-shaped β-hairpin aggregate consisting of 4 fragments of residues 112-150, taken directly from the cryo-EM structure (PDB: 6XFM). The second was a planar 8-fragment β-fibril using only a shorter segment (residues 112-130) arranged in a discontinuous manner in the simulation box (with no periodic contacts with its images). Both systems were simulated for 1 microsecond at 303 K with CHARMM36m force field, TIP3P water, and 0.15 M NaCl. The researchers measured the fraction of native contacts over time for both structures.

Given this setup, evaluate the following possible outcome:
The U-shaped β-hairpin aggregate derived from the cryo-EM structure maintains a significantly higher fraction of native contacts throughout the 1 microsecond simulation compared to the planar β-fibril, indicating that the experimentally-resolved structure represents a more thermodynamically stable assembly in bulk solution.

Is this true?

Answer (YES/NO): YES